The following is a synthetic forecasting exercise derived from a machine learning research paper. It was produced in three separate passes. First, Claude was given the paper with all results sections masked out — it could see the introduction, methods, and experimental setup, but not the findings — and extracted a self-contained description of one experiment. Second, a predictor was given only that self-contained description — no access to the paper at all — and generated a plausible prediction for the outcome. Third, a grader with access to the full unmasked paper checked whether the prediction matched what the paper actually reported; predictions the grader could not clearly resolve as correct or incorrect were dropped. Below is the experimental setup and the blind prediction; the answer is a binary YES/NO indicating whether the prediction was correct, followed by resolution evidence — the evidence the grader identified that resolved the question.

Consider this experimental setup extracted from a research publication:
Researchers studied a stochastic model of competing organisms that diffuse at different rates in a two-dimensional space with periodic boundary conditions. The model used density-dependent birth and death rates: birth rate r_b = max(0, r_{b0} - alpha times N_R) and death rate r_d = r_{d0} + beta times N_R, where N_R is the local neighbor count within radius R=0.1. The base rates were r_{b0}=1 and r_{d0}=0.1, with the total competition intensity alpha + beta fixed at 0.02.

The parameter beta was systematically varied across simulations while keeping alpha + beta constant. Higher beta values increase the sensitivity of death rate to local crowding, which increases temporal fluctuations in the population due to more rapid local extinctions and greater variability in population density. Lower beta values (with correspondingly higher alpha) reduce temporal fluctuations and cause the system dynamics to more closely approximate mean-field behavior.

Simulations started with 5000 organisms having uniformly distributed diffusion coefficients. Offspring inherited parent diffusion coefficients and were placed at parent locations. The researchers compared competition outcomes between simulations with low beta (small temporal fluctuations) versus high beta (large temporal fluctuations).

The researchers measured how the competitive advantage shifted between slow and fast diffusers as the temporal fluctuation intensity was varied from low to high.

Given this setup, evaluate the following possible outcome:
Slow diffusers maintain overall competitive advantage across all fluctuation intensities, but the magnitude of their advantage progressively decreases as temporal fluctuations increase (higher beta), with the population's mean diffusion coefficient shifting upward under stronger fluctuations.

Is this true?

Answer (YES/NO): NO